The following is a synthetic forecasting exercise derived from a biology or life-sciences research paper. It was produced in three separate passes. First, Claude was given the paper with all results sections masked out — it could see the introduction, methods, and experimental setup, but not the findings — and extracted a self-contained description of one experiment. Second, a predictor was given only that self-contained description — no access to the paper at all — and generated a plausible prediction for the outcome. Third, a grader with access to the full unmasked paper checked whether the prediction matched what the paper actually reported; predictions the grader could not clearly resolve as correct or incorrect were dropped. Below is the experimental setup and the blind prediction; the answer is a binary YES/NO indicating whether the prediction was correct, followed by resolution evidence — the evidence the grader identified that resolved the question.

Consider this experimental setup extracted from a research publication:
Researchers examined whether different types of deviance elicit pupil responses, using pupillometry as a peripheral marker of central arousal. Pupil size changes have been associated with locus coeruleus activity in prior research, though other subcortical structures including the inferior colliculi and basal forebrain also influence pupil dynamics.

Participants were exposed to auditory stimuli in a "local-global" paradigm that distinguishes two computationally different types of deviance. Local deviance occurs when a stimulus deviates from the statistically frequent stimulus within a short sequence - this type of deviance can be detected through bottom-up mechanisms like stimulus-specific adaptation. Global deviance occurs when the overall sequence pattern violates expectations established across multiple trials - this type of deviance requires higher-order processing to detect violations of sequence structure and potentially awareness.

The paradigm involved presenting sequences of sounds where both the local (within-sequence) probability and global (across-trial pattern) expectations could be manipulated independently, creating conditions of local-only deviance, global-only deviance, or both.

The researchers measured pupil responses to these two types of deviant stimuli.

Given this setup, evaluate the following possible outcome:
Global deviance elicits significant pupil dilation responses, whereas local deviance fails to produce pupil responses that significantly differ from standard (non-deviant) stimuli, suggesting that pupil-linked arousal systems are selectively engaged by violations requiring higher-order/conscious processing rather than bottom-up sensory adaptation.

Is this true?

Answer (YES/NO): YES